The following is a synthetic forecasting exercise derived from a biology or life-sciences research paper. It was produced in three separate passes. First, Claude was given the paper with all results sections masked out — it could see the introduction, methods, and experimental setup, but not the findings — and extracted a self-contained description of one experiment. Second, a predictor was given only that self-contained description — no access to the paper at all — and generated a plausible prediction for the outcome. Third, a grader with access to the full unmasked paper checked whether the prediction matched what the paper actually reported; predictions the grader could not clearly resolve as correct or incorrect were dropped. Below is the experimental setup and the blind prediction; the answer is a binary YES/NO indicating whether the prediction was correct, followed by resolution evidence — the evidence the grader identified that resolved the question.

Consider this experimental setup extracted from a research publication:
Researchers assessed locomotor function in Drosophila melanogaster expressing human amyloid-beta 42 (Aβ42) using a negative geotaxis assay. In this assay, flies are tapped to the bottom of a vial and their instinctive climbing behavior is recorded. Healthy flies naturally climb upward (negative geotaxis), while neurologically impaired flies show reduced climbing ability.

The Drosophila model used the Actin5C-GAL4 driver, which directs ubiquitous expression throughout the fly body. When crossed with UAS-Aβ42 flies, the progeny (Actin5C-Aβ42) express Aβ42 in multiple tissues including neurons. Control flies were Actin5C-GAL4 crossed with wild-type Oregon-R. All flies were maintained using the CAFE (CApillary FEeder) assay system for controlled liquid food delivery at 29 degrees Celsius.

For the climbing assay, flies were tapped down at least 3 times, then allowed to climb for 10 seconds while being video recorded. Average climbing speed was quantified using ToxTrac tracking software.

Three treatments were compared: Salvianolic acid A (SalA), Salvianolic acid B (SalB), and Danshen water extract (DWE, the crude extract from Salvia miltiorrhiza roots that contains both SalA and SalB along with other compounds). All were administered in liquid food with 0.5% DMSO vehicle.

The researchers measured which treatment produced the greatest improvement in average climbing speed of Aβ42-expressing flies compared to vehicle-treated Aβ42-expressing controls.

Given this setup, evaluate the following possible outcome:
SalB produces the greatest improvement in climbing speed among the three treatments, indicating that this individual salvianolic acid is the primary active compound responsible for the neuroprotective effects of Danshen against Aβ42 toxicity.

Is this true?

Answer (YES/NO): NO